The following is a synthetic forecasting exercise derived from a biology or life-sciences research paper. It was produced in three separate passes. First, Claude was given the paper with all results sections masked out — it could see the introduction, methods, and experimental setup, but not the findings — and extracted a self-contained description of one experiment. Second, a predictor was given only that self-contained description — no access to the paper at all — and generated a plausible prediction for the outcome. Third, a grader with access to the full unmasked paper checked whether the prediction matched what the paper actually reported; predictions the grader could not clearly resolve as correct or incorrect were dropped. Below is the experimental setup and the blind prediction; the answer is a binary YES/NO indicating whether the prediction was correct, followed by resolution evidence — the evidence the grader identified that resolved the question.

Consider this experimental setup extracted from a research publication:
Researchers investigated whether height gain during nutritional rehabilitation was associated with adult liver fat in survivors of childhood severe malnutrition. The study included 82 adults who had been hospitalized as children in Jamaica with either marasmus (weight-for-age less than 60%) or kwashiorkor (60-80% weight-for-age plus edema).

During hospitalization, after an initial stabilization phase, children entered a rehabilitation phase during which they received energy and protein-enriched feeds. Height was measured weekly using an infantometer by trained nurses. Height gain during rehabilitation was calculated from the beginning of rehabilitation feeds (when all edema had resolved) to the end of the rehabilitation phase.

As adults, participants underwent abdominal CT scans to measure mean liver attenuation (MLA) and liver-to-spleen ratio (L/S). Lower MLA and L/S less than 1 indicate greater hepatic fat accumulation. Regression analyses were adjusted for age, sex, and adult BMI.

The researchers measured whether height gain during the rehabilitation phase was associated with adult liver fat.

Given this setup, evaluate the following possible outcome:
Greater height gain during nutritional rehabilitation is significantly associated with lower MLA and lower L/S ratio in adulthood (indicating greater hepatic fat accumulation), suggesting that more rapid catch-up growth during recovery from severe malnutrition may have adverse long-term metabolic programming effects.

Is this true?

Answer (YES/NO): NO